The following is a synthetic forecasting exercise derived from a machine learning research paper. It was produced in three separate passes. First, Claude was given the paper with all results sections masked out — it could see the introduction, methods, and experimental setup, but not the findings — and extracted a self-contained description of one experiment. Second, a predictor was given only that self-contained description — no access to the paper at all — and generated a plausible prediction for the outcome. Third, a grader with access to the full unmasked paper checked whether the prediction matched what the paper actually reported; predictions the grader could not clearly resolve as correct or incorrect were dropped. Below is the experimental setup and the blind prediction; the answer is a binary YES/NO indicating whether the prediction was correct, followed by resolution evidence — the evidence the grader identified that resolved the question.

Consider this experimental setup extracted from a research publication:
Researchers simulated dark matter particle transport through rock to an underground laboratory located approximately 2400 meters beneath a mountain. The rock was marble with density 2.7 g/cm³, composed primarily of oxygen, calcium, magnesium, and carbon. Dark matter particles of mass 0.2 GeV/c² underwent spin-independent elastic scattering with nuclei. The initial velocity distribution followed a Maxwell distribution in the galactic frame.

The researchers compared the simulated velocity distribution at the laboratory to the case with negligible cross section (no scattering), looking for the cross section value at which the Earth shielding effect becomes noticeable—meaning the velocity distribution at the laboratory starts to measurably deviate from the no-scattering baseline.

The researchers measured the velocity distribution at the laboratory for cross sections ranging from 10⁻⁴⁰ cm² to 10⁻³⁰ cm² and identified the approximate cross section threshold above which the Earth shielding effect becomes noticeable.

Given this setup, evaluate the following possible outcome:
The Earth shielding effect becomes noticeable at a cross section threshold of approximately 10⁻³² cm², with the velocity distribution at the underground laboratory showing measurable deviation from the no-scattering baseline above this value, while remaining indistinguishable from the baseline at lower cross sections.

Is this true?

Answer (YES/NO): NO